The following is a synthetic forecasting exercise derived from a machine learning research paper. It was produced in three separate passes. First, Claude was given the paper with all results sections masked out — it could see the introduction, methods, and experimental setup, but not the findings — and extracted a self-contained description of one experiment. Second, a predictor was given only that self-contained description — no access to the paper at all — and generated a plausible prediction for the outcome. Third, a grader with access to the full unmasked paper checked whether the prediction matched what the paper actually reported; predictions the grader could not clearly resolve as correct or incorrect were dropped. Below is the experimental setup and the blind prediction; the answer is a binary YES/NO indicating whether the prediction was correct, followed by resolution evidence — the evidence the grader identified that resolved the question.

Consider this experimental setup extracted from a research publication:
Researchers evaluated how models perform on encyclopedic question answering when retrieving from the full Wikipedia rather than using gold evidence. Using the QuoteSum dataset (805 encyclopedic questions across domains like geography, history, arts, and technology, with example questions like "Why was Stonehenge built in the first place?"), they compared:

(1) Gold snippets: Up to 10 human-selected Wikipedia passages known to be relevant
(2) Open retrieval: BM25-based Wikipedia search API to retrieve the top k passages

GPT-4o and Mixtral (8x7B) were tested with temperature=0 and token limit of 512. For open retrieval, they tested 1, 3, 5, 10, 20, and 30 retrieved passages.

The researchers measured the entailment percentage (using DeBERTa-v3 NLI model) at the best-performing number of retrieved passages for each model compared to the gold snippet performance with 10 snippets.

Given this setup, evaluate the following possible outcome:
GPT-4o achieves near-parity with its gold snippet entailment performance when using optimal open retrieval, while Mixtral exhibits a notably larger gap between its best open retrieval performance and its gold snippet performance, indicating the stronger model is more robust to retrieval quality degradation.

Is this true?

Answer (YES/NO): NO